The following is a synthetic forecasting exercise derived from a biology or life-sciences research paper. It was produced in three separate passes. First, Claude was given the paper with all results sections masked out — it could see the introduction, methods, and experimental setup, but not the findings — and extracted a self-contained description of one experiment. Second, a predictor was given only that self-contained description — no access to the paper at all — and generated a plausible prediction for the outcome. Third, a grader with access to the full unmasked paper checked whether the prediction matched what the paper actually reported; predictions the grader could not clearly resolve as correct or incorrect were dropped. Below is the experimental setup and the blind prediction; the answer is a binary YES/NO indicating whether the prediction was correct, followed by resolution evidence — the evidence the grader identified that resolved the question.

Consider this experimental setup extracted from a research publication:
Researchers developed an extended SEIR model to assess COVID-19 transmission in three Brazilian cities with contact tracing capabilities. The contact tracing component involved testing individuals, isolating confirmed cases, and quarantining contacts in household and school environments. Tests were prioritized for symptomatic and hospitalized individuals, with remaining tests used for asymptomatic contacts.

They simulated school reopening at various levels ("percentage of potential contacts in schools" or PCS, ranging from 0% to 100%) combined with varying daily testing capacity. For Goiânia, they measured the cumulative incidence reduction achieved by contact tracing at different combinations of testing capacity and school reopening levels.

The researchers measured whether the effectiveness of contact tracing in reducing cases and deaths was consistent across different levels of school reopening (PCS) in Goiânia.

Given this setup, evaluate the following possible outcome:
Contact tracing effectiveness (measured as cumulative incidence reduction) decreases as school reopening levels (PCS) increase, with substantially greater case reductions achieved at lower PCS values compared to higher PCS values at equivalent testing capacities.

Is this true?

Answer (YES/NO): YES